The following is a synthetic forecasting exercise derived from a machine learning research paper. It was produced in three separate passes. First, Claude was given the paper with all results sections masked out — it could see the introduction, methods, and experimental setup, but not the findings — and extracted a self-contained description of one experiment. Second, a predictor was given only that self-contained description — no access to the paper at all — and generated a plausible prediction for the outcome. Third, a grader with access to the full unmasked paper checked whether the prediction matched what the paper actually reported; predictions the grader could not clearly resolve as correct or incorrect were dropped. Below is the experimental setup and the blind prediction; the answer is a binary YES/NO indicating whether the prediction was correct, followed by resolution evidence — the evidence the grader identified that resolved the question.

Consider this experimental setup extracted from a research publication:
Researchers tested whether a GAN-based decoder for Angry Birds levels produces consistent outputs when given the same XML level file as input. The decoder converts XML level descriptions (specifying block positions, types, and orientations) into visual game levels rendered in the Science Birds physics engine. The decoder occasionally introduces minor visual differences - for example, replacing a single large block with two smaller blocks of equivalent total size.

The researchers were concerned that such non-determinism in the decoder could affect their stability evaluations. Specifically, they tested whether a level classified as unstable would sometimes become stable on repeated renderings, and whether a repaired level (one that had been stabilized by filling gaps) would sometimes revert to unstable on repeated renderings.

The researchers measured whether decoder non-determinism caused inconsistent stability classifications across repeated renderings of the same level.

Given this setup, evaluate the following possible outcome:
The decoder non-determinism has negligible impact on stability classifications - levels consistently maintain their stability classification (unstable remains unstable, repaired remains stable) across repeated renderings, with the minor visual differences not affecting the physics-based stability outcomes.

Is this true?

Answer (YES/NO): YES